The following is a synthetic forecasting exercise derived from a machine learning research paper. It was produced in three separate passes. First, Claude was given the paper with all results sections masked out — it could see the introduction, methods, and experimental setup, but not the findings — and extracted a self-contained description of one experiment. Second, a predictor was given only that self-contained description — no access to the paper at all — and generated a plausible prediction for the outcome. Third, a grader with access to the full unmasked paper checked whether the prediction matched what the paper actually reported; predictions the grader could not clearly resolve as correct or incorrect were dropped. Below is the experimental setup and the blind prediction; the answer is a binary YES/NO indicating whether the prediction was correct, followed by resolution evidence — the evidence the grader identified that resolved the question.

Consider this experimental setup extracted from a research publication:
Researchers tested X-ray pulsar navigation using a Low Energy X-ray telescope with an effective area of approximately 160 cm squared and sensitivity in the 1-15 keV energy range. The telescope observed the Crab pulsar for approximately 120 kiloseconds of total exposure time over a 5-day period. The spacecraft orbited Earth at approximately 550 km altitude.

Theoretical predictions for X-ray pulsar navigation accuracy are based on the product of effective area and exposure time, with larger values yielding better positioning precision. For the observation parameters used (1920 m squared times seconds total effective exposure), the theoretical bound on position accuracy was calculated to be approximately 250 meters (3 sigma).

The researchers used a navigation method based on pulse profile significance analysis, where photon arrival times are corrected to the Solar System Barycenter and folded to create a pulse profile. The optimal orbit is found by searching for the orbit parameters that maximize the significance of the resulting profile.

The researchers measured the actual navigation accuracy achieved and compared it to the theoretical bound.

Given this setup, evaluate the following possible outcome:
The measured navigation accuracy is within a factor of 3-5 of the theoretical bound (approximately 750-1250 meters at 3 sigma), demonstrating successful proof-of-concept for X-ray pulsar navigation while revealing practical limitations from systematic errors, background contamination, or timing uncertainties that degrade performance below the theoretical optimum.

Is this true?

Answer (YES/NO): NO